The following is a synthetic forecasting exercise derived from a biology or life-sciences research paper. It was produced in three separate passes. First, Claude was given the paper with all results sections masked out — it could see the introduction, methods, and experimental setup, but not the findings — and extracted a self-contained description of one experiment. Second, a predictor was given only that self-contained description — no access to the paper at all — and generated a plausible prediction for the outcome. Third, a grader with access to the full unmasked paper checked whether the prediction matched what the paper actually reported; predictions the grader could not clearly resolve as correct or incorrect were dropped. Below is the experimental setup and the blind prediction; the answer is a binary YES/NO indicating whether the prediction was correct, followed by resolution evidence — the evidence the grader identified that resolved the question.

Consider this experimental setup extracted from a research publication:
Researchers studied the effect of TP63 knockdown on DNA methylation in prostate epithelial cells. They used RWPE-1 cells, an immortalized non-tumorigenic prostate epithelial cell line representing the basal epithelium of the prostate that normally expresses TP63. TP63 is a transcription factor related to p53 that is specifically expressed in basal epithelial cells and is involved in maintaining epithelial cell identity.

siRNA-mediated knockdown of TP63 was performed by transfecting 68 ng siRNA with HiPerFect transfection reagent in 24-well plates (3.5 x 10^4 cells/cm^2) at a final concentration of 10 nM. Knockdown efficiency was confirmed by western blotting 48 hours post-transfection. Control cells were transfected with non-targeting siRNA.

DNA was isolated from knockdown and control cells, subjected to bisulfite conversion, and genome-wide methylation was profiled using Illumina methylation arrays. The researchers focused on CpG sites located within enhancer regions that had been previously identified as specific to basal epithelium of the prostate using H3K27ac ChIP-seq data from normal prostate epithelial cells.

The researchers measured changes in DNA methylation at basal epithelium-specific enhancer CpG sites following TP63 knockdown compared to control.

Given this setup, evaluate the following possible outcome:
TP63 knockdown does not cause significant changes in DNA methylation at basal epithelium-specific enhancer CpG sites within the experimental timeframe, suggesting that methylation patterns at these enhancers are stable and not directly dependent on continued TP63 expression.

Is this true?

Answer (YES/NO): NO